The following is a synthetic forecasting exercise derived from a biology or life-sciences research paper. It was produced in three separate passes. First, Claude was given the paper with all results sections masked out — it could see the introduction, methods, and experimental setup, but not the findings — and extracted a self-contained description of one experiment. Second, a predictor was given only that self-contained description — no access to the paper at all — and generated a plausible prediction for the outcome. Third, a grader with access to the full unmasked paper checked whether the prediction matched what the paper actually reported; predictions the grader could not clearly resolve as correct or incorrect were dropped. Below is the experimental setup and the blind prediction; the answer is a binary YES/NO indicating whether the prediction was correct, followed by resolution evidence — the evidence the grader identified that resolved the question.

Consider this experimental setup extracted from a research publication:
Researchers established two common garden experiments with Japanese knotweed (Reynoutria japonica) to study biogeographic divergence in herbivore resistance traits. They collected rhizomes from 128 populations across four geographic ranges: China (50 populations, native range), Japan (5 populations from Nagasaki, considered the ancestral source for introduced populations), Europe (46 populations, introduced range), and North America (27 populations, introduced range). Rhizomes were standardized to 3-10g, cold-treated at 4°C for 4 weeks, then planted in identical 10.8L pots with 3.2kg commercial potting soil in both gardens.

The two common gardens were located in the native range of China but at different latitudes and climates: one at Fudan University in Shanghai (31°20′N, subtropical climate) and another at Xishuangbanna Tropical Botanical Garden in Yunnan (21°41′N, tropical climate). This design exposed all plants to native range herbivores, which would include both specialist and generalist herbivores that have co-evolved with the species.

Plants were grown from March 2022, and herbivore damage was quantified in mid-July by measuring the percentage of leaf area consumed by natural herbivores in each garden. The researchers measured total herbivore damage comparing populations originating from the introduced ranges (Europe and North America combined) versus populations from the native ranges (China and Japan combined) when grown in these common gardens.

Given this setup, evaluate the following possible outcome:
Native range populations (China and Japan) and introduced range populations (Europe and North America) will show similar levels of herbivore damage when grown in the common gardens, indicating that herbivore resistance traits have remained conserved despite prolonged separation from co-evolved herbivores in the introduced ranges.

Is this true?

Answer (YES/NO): NO